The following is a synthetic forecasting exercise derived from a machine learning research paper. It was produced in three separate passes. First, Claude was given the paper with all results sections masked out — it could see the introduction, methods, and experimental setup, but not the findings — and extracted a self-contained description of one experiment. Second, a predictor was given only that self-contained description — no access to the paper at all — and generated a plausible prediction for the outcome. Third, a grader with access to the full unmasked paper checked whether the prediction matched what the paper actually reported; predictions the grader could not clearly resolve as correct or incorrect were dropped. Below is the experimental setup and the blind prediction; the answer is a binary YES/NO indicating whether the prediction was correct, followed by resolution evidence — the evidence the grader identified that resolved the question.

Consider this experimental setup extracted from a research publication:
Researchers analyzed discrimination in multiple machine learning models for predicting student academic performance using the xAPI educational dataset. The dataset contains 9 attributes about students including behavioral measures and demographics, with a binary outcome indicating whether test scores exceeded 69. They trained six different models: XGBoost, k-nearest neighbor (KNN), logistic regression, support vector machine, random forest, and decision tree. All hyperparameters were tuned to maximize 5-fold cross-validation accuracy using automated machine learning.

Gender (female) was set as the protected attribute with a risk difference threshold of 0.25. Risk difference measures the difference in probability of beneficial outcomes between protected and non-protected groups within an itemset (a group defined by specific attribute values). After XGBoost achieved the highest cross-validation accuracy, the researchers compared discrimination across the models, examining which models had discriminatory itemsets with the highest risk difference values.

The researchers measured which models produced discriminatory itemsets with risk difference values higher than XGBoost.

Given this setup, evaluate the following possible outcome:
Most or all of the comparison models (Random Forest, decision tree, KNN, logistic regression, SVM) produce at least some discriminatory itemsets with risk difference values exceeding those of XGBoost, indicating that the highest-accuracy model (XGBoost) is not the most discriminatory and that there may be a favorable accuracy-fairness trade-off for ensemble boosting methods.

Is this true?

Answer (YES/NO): NO